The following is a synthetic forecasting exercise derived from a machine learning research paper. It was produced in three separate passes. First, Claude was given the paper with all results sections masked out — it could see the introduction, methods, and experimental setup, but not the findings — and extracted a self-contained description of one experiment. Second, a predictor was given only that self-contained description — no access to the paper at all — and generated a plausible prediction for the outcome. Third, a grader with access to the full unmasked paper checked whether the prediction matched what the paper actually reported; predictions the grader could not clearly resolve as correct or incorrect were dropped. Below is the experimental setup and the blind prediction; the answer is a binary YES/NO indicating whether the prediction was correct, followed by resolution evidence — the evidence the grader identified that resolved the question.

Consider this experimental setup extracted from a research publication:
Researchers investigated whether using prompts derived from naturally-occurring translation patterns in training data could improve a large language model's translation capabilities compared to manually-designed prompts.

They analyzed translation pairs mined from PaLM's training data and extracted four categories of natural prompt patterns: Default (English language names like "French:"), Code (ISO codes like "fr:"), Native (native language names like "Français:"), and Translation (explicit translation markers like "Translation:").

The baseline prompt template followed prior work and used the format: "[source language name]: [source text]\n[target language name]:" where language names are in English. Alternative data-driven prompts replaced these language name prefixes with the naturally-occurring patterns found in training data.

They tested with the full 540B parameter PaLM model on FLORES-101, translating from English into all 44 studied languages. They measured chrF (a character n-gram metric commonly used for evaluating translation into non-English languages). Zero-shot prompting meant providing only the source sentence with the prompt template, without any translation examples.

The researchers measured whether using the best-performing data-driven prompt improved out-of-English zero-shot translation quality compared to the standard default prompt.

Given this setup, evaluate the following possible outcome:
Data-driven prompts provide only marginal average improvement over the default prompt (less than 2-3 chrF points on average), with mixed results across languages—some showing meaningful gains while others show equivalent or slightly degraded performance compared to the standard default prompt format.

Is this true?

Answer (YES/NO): NO